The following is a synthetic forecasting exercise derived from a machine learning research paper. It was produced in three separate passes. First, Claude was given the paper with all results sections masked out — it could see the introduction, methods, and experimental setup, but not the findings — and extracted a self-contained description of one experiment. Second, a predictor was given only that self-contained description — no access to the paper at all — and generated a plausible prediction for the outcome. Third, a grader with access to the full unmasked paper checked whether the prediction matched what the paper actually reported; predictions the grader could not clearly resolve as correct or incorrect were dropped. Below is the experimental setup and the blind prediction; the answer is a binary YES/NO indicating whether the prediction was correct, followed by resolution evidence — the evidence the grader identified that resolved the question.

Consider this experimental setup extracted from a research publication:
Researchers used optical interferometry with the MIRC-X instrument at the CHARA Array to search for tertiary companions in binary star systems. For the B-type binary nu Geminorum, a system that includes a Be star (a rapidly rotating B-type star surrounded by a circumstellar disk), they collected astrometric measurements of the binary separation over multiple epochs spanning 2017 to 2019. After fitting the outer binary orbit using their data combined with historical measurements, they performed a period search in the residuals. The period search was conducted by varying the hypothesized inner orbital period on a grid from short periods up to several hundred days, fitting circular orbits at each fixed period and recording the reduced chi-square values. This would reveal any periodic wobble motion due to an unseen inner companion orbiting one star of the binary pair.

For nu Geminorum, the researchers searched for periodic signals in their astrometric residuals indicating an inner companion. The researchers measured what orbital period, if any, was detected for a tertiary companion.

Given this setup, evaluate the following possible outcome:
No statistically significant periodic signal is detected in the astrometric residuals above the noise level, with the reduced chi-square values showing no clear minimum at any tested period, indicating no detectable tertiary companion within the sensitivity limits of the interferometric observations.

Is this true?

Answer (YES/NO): NO